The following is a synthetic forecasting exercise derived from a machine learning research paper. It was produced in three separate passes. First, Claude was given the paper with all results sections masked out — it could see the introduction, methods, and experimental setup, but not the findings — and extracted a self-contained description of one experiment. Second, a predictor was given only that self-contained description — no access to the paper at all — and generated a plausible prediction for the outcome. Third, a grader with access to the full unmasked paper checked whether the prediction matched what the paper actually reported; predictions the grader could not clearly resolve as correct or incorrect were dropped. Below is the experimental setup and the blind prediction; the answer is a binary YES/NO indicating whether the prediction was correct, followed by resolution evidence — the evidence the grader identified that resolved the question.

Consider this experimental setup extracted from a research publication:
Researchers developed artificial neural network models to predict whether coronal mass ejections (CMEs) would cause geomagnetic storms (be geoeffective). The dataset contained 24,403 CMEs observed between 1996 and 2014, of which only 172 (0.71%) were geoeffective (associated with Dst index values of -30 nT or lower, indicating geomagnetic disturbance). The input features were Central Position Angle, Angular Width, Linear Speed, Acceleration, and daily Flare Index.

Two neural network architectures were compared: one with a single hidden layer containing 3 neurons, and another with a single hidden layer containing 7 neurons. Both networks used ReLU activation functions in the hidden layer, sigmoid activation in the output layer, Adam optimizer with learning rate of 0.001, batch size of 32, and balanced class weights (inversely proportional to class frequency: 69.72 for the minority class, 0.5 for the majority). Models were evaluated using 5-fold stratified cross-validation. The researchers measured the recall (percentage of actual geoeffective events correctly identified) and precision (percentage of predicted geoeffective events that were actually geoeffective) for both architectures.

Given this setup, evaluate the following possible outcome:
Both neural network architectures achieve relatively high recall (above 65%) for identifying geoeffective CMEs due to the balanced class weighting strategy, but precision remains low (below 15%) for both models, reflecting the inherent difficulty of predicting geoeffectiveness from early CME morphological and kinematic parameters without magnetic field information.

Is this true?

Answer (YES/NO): YES